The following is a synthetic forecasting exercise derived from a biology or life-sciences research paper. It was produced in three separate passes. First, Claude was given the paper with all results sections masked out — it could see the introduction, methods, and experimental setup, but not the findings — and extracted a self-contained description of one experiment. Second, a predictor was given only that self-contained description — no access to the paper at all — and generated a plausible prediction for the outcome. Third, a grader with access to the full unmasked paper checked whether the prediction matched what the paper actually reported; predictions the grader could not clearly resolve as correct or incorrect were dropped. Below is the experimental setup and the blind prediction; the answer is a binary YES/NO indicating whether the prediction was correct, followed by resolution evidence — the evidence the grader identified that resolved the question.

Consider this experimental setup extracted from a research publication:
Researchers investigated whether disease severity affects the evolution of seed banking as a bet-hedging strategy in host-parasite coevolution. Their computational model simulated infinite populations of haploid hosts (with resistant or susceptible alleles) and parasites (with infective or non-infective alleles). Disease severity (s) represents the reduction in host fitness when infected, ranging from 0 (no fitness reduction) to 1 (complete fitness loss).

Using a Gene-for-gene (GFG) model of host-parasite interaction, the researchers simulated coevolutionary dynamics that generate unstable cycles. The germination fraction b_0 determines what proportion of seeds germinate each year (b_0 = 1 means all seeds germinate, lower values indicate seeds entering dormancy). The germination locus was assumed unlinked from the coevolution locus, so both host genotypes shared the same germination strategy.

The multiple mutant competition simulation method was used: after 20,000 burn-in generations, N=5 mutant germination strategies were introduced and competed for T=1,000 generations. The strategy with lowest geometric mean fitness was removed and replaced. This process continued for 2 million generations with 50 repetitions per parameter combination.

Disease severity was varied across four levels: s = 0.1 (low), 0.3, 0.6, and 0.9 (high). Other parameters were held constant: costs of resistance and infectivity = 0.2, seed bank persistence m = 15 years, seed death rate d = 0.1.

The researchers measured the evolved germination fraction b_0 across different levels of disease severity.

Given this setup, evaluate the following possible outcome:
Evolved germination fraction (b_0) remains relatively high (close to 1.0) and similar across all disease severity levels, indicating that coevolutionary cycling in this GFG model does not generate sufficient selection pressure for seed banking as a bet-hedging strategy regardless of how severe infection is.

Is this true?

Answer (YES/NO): NO